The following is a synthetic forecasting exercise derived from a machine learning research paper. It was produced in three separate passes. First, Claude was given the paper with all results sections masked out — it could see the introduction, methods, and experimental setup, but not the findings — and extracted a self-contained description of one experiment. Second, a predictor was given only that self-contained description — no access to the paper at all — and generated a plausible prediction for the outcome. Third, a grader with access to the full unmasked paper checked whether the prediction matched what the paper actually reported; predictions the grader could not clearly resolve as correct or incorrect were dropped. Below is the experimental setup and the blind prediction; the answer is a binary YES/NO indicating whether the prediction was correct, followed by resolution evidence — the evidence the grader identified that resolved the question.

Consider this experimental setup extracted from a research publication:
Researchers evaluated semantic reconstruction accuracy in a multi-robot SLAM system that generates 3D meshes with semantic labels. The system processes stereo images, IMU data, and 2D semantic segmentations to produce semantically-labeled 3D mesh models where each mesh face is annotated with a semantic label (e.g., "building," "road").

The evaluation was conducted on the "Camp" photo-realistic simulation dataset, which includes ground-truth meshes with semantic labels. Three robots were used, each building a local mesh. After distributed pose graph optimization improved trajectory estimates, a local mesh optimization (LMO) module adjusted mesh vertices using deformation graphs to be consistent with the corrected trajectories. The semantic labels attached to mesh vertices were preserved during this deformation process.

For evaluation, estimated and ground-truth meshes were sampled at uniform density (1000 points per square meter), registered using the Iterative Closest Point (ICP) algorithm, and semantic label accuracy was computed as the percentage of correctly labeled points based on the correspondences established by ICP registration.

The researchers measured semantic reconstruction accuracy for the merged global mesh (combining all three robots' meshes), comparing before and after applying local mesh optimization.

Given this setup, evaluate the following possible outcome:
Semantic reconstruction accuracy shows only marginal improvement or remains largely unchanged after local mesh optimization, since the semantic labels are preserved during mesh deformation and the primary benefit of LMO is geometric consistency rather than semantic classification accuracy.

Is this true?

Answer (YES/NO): NO